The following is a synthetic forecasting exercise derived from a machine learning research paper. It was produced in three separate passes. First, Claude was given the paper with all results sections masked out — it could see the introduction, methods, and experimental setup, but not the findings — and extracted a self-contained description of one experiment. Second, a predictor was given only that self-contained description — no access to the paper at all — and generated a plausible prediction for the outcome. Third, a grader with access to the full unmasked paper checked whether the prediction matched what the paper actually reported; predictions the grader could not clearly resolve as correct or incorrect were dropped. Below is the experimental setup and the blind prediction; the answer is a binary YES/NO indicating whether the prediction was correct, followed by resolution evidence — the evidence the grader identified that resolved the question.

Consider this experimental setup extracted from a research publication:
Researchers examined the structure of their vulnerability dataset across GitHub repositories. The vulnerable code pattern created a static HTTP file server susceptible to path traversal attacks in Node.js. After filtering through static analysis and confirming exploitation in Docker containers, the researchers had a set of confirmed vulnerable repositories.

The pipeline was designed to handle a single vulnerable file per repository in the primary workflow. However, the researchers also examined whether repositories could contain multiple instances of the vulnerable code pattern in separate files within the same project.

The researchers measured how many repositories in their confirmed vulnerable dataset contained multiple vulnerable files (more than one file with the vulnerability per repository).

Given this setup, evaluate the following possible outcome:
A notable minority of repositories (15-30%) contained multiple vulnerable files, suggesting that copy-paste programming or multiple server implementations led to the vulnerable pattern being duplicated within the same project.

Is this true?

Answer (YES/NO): NO